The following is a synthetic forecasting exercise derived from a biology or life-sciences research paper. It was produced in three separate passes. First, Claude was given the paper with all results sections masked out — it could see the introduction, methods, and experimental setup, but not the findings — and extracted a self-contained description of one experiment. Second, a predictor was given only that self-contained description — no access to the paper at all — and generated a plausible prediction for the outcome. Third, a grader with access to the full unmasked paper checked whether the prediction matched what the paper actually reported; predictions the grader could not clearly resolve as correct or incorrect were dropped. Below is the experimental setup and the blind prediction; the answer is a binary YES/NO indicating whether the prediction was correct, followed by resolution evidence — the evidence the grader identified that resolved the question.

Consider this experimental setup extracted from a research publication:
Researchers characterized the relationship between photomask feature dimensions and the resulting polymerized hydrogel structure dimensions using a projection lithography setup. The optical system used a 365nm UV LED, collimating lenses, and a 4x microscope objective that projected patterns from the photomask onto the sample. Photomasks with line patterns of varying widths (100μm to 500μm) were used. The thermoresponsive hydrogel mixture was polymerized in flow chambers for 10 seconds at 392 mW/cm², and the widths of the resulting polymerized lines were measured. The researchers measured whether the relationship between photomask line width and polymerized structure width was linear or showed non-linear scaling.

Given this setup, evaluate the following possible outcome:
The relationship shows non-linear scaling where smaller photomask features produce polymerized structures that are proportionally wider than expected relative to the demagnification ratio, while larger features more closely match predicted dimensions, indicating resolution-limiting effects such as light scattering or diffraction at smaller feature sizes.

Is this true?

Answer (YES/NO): NO